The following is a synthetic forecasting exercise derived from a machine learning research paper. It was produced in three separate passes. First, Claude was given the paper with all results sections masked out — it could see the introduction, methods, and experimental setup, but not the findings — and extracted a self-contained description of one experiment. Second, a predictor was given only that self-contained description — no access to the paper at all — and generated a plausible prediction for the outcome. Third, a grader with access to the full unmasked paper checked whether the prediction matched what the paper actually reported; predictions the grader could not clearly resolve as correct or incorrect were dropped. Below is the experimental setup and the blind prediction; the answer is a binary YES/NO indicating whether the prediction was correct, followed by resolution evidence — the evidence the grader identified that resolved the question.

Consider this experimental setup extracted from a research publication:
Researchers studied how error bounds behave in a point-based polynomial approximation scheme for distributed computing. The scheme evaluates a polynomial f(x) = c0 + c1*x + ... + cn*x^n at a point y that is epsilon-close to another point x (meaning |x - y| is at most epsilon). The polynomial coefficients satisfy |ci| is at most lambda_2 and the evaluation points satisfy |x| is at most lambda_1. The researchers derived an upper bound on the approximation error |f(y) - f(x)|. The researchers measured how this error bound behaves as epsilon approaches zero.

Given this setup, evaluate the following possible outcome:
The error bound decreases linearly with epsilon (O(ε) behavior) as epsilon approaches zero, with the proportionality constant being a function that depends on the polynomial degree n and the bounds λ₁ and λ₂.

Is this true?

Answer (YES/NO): YES